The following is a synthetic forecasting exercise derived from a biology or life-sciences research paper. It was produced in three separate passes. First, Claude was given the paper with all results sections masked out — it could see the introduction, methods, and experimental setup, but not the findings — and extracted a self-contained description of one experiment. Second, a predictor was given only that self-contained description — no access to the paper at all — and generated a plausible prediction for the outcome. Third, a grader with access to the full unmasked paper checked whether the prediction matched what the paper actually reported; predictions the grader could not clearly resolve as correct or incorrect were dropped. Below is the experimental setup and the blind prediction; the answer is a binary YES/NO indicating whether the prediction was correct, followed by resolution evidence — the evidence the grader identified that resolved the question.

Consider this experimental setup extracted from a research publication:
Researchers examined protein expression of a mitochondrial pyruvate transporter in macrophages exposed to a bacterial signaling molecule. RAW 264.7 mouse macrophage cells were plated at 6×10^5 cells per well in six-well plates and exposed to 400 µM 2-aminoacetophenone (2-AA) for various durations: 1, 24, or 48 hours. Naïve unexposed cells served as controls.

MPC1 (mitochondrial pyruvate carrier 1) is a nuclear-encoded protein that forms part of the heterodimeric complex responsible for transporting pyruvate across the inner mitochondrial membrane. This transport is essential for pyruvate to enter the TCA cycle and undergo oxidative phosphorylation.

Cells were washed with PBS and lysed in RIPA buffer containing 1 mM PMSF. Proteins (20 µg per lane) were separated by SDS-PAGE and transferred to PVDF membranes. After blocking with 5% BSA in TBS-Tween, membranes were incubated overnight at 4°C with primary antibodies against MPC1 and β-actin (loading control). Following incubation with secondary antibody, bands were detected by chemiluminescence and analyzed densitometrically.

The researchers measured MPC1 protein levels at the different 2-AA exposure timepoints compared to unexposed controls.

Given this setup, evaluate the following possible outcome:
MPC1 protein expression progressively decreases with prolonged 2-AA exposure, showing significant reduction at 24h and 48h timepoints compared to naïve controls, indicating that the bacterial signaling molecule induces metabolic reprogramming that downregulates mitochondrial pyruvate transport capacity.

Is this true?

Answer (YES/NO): YES